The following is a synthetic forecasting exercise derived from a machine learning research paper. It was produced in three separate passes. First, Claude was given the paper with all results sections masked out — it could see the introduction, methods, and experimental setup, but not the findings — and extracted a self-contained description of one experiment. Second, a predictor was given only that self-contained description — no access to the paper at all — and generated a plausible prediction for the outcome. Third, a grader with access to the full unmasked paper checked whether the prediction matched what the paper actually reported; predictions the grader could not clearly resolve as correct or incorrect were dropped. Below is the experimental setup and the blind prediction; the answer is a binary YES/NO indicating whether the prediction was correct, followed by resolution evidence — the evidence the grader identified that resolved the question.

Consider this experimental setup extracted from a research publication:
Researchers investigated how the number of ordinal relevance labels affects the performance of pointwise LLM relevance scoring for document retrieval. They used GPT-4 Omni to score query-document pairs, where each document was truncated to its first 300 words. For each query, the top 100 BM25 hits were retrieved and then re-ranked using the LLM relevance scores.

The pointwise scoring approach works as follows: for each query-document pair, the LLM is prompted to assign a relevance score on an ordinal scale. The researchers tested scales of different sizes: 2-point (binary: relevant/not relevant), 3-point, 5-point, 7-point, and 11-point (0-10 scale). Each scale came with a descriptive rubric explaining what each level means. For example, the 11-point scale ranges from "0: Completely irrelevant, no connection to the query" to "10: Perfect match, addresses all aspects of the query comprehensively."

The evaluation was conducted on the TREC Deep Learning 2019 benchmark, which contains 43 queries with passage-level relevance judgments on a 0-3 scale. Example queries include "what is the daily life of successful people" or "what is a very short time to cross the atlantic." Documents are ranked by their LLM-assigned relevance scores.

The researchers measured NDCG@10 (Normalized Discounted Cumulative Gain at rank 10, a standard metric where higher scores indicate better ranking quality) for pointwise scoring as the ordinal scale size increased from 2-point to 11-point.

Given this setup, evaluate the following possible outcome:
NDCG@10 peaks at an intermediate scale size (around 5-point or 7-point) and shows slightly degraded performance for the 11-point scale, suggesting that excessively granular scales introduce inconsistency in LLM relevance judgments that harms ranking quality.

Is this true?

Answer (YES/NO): YES